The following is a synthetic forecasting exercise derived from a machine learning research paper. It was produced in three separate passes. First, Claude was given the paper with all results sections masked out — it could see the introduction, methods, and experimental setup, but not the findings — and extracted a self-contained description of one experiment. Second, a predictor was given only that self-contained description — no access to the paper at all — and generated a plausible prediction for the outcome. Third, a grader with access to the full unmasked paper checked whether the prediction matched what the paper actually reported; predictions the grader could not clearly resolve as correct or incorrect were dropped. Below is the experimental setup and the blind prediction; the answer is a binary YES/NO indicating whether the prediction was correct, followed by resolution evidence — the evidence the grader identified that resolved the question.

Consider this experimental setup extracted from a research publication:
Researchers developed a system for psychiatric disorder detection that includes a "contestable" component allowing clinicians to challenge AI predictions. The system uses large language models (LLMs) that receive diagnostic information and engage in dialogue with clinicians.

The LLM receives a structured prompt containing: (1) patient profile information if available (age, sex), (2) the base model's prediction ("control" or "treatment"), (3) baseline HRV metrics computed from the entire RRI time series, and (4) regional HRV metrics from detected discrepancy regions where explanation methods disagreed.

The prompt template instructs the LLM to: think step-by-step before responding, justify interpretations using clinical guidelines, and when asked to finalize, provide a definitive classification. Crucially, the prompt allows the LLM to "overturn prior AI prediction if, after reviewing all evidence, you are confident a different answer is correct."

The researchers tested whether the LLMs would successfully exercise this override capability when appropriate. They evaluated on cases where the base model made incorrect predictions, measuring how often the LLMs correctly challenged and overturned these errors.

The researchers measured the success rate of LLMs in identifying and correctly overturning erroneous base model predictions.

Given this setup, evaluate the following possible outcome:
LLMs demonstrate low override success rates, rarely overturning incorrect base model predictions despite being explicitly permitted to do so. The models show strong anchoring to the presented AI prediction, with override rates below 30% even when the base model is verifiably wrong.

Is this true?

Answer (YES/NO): NO